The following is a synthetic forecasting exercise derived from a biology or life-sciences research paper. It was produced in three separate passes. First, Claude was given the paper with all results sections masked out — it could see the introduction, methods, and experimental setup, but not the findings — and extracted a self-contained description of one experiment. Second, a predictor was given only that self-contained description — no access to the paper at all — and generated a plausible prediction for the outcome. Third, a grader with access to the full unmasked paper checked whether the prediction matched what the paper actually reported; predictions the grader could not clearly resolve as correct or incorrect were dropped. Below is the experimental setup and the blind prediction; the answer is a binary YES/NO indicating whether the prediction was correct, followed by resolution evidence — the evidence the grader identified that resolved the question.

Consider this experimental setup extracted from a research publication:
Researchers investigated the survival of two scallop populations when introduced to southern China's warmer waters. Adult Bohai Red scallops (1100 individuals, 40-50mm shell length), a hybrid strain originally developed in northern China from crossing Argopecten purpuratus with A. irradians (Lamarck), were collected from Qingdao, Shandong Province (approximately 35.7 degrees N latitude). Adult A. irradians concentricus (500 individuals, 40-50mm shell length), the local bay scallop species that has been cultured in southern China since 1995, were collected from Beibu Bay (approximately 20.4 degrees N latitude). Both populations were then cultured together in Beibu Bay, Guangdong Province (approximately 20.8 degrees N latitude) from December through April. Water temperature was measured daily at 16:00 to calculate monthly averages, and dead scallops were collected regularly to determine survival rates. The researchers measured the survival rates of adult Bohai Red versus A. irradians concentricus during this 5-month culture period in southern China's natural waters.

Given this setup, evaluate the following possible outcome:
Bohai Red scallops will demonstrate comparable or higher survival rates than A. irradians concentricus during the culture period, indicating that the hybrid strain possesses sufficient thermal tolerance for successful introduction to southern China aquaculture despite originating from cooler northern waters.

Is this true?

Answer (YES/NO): NO